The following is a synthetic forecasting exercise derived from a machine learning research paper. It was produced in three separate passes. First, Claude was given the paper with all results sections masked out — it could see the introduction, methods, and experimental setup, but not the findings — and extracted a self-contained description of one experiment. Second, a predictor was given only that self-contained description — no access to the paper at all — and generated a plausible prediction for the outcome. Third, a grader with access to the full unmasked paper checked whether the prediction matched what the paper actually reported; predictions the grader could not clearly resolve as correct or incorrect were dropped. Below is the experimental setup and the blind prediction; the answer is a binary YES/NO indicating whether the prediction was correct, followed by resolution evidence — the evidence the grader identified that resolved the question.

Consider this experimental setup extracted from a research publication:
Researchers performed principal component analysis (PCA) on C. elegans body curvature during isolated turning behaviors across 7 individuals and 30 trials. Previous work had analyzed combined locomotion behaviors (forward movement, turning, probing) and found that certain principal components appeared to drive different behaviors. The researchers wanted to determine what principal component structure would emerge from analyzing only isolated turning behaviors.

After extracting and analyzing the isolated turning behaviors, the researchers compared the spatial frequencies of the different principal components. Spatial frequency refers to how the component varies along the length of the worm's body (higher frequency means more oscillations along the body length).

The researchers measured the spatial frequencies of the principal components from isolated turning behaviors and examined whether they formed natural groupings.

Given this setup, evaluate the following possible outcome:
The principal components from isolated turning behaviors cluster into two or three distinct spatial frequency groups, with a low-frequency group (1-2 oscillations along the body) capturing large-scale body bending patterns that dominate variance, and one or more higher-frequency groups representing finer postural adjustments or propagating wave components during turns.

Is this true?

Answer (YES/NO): NO